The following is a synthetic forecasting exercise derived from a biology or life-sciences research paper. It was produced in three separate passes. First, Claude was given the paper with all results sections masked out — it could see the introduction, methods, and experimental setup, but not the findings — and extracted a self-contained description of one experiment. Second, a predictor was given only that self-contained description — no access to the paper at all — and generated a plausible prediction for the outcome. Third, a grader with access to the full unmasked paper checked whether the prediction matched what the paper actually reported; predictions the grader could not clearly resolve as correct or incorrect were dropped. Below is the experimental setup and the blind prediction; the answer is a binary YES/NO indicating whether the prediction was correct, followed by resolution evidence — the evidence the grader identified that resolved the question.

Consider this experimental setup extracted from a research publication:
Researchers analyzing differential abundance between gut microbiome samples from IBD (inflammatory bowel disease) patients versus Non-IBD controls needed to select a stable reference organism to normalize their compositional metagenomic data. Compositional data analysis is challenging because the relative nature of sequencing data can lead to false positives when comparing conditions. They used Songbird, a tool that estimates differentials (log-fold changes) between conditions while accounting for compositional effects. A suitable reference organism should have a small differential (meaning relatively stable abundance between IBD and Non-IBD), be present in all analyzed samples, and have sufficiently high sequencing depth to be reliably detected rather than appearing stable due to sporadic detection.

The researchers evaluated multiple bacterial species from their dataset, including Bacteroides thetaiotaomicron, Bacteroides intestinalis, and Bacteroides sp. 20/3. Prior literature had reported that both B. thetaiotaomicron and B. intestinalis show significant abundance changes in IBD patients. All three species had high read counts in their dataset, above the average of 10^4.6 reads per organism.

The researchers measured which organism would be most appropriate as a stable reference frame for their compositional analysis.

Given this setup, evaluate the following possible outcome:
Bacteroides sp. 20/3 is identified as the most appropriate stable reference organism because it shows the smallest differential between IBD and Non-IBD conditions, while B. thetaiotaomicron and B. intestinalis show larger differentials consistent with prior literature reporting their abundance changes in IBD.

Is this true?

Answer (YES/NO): NO